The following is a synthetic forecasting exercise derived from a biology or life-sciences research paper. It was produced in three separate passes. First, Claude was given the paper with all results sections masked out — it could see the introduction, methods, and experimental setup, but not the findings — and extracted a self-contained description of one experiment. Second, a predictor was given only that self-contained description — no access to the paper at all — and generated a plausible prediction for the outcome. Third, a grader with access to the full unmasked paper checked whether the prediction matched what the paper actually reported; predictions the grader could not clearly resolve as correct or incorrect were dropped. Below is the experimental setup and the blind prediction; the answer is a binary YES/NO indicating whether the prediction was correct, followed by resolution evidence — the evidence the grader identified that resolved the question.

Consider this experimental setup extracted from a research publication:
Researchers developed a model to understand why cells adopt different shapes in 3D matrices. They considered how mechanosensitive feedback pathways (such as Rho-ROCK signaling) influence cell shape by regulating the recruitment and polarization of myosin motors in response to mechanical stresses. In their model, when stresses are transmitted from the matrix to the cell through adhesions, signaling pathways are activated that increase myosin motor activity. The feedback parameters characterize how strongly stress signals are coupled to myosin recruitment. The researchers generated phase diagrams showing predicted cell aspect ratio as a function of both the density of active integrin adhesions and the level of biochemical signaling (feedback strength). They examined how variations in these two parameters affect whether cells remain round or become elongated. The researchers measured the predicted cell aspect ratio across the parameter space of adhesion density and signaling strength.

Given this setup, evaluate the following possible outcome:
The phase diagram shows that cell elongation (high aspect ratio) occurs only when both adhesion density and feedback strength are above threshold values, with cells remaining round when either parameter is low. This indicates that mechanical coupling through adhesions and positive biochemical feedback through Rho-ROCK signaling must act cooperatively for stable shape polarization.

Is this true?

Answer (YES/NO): YES